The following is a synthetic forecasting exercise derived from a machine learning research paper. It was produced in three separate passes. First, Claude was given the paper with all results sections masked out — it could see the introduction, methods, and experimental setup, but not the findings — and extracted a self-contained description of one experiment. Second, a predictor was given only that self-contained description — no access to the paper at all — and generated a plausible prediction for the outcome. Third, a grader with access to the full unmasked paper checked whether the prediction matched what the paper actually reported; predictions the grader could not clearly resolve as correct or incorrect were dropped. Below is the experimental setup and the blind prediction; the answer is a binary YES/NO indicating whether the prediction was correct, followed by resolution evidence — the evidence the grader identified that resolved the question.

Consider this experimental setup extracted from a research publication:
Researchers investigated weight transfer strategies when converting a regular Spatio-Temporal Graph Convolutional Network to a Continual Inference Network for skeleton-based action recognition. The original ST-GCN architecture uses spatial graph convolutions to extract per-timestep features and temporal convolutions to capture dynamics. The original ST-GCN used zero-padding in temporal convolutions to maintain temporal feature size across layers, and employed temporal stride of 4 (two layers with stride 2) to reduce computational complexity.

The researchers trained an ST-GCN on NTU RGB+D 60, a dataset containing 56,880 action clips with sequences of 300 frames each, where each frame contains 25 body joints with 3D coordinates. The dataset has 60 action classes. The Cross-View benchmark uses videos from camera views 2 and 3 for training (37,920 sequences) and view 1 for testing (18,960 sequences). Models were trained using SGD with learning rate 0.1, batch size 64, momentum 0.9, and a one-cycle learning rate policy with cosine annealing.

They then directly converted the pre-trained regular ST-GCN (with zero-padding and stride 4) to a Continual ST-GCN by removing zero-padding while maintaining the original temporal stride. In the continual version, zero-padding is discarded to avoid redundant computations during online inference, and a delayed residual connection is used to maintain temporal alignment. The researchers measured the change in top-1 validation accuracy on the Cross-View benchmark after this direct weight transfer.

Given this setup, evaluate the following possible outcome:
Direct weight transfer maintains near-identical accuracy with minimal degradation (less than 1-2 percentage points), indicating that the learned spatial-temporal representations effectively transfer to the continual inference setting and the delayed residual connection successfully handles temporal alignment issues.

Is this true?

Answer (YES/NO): YES